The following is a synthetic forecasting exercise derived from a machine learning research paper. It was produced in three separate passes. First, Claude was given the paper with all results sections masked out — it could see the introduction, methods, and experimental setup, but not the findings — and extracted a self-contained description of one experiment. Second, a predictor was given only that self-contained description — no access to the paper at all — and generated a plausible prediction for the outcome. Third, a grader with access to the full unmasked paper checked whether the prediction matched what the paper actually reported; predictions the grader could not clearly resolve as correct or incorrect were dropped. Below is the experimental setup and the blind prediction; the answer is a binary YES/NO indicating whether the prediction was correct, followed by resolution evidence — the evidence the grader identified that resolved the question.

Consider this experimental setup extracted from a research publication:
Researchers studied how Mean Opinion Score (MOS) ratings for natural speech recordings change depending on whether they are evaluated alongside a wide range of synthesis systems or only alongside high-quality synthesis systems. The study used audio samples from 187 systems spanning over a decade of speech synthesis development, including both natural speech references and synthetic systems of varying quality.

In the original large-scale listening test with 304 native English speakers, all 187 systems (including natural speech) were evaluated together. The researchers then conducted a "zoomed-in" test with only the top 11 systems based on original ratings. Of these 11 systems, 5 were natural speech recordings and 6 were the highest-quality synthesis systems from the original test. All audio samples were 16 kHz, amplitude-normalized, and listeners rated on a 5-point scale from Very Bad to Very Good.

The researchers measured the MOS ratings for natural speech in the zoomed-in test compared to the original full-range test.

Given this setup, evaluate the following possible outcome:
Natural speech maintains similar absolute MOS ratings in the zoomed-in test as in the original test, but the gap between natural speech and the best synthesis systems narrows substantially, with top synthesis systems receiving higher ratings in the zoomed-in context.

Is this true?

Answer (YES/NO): NO